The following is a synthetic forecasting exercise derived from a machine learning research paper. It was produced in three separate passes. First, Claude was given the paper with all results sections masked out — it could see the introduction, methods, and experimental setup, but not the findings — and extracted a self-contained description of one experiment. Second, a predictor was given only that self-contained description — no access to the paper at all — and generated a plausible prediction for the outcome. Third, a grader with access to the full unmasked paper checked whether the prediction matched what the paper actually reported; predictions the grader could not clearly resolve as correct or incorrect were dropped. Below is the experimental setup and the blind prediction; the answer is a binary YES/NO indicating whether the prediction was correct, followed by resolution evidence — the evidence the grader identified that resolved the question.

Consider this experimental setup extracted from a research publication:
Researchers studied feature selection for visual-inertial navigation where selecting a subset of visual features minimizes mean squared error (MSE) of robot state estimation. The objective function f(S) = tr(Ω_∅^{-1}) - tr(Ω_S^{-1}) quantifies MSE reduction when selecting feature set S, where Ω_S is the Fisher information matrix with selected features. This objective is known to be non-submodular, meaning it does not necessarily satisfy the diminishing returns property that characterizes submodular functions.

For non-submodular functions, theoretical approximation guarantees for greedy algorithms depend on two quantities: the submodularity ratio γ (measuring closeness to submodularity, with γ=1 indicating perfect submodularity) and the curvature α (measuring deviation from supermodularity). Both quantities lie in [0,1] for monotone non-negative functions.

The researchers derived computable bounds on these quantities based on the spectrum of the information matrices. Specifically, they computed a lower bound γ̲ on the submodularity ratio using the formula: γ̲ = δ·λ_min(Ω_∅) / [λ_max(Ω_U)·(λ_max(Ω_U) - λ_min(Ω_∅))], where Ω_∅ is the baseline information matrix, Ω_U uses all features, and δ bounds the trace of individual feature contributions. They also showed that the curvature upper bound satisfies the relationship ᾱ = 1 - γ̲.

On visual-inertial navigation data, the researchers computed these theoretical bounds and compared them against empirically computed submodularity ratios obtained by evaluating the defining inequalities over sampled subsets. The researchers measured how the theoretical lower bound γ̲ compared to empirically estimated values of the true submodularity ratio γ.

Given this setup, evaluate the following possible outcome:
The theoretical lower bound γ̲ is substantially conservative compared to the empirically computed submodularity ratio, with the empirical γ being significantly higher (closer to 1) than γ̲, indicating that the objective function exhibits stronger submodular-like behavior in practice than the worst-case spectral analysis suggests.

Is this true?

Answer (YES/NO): YES